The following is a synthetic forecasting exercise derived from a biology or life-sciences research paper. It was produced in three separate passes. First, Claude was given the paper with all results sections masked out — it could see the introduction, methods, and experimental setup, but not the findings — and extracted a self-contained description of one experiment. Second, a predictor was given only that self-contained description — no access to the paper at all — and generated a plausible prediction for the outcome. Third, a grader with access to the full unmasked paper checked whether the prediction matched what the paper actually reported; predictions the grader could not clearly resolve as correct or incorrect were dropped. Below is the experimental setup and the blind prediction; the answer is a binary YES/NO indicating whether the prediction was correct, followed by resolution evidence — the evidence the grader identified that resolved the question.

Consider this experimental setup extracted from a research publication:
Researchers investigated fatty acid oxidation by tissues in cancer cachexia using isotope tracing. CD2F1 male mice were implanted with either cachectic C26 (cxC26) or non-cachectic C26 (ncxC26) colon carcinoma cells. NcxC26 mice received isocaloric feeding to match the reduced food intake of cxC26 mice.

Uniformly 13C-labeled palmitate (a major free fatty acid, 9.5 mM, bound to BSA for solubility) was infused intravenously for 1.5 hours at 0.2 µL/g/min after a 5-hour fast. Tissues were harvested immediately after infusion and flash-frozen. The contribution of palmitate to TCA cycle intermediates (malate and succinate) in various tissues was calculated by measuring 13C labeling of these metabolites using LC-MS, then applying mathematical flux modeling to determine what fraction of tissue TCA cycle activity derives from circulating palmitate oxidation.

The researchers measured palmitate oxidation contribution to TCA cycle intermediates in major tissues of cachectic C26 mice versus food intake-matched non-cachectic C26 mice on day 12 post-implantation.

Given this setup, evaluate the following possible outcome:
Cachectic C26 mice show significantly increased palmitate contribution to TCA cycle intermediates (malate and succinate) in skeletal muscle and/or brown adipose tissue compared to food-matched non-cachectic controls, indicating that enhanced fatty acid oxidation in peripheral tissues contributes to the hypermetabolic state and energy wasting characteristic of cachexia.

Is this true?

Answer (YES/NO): NO